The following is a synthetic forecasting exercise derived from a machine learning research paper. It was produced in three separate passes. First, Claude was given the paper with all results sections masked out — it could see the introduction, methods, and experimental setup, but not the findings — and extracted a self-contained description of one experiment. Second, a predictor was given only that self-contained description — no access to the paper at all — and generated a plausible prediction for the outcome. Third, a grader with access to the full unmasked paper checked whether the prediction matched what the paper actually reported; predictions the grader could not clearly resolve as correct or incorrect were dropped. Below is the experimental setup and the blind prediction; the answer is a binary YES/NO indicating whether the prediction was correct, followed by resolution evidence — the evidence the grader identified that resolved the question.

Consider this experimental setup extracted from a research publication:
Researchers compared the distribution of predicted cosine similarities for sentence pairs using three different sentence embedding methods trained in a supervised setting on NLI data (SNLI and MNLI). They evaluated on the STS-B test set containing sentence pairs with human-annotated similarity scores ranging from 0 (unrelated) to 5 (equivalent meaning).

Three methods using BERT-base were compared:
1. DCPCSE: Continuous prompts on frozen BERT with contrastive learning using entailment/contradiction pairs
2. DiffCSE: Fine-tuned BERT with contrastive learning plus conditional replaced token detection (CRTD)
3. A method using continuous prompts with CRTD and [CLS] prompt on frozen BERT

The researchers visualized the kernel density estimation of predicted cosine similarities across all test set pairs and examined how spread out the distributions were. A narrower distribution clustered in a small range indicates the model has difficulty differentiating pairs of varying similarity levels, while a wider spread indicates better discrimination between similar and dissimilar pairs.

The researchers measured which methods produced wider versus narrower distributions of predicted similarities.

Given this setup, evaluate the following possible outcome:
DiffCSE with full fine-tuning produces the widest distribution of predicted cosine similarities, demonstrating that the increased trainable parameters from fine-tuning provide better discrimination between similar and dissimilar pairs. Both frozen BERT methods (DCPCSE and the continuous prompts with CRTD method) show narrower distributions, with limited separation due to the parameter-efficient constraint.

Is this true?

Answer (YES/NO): NO